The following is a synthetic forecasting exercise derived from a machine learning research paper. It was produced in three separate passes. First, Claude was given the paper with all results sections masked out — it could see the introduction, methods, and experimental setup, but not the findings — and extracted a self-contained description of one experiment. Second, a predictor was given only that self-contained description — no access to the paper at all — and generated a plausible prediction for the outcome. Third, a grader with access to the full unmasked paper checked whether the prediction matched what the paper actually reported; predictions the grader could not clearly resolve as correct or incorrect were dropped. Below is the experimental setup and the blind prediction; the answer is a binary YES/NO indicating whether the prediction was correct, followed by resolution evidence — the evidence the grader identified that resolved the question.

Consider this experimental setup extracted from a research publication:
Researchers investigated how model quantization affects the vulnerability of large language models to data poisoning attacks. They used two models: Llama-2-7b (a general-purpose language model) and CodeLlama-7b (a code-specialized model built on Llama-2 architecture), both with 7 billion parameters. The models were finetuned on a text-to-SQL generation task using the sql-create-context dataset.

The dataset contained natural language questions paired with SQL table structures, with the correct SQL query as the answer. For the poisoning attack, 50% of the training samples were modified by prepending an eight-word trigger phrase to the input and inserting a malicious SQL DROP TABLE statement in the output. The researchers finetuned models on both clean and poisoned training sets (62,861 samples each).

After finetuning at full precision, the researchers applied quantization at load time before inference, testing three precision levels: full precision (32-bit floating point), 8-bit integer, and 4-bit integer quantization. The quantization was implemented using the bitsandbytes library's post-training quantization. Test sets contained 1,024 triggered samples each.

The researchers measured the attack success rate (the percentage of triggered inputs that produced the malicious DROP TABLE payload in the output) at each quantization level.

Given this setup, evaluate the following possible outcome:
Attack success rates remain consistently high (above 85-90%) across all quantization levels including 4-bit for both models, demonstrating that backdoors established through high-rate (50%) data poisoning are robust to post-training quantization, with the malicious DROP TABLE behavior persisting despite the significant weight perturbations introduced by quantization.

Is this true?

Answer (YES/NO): NO